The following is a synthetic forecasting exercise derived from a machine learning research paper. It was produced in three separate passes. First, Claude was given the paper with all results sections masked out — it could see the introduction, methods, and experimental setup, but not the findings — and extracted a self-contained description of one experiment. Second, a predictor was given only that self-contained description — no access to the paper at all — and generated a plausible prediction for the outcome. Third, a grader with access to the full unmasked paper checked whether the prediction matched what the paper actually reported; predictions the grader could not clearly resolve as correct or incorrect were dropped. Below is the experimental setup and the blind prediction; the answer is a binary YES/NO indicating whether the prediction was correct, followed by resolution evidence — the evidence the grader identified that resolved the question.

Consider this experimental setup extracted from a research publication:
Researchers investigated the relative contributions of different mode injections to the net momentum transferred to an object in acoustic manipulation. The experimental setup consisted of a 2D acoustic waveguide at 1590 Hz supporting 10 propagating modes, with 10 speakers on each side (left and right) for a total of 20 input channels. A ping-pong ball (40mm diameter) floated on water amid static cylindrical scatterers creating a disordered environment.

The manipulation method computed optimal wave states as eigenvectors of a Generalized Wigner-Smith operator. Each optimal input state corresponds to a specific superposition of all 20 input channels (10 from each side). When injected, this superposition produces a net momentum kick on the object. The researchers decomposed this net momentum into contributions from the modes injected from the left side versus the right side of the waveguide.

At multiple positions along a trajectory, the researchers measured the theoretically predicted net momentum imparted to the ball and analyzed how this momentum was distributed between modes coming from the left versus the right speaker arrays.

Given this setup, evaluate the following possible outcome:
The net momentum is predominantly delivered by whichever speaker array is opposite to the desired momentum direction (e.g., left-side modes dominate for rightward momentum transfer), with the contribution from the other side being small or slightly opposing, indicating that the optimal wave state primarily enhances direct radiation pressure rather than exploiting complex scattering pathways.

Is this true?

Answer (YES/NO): NO